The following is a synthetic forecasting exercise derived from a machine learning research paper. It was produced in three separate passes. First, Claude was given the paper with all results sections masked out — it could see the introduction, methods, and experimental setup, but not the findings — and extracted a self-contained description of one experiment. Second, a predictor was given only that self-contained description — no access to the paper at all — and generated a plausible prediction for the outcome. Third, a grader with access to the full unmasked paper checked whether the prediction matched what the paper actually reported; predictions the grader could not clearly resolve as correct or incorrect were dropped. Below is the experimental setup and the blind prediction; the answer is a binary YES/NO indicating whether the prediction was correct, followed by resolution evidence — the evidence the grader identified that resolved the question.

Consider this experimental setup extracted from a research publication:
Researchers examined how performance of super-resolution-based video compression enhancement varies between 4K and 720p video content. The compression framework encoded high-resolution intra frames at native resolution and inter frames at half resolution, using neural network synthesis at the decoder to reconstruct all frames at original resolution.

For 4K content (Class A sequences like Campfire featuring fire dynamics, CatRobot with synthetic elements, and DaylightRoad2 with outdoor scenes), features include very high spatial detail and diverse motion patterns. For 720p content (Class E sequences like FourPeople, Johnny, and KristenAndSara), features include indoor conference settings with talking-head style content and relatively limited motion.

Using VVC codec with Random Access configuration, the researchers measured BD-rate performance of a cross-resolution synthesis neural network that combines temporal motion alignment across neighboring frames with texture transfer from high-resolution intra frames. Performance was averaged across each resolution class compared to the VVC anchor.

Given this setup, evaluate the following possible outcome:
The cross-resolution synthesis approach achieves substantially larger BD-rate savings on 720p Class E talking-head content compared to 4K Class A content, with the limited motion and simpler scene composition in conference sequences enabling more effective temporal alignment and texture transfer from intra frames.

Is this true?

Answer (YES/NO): NO